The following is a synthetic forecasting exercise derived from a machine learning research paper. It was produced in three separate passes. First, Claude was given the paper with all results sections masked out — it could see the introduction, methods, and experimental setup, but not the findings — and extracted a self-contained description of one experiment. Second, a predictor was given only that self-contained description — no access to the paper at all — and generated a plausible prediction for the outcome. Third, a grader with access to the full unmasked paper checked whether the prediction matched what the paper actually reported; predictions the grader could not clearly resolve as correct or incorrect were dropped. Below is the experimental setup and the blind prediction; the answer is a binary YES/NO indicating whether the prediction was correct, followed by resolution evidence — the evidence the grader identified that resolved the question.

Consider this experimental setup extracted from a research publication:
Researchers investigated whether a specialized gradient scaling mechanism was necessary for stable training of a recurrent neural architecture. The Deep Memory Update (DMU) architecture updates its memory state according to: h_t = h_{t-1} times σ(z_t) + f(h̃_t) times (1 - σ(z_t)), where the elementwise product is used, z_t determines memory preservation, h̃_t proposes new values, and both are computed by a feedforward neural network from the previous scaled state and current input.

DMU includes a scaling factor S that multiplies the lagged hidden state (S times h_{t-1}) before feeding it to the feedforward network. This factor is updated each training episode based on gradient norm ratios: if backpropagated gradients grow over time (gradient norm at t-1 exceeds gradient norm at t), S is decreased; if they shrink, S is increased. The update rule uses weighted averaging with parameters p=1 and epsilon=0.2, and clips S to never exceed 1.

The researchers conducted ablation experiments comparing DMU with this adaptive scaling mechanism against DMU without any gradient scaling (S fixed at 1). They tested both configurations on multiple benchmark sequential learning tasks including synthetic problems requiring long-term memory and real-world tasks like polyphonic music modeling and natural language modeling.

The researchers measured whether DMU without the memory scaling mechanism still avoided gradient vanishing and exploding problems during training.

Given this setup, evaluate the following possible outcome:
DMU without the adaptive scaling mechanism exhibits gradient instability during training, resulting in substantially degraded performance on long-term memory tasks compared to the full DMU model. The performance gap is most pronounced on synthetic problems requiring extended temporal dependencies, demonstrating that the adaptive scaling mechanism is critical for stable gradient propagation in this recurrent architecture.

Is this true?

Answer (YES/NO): NO